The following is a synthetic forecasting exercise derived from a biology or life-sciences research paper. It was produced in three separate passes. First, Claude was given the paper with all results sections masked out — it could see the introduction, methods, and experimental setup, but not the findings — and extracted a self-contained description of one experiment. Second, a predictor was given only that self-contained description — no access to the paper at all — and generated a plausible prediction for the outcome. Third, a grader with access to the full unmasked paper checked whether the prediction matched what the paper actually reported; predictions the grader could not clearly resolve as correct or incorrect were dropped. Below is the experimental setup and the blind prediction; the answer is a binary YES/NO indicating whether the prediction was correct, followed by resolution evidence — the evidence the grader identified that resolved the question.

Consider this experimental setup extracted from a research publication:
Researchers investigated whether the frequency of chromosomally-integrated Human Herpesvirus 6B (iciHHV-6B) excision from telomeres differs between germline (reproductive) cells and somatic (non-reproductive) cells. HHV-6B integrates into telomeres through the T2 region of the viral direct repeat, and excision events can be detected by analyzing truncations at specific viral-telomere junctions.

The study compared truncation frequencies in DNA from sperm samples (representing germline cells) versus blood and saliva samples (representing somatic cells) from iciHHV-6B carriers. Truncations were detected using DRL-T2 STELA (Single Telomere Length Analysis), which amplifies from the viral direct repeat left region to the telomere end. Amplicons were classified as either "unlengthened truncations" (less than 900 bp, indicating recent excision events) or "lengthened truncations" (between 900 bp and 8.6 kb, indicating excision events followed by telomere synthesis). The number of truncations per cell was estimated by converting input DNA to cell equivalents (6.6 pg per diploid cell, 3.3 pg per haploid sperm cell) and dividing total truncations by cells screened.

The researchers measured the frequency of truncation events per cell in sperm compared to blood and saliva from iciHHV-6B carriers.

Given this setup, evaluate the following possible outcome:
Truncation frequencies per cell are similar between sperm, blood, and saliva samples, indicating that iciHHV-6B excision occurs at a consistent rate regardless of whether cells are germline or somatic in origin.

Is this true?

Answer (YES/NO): NO